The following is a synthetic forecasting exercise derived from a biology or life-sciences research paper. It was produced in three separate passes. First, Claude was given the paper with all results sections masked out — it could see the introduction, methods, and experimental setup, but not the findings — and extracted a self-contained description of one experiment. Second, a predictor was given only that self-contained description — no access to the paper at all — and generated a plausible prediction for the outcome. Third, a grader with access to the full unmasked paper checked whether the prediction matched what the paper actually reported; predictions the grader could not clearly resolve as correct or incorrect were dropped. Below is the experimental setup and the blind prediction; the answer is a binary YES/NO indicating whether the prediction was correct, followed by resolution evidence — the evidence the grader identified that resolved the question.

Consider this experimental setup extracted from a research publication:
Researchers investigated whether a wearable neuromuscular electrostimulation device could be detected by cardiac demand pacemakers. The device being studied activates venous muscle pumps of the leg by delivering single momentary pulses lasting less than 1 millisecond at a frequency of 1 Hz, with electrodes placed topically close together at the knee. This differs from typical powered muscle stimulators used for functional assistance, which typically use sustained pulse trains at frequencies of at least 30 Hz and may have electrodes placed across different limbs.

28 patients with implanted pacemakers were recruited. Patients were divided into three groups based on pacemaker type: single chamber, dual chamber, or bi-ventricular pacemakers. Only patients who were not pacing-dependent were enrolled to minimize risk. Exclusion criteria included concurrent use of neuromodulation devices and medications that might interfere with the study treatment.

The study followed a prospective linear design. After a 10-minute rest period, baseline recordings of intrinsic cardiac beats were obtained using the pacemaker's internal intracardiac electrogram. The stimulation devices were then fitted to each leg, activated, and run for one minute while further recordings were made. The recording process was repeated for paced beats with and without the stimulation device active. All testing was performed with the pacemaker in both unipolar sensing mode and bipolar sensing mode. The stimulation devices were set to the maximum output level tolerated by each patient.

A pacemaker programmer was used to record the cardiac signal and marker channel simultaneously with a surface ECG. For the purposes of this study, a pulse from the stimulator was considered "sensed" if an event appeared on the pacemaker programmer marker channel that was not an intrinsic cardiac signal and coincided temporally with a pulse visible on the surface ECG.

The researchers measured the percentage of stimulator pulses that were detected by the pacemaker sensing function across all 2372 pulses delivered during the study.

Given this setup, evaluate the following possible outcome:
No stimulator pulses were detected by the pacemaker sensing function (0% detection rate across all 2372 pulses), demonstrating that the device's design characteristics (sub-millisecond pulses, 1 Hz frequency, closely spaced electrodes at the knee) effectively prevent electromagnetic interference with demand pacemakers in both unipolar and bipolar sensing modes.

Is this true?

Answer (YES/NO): YES